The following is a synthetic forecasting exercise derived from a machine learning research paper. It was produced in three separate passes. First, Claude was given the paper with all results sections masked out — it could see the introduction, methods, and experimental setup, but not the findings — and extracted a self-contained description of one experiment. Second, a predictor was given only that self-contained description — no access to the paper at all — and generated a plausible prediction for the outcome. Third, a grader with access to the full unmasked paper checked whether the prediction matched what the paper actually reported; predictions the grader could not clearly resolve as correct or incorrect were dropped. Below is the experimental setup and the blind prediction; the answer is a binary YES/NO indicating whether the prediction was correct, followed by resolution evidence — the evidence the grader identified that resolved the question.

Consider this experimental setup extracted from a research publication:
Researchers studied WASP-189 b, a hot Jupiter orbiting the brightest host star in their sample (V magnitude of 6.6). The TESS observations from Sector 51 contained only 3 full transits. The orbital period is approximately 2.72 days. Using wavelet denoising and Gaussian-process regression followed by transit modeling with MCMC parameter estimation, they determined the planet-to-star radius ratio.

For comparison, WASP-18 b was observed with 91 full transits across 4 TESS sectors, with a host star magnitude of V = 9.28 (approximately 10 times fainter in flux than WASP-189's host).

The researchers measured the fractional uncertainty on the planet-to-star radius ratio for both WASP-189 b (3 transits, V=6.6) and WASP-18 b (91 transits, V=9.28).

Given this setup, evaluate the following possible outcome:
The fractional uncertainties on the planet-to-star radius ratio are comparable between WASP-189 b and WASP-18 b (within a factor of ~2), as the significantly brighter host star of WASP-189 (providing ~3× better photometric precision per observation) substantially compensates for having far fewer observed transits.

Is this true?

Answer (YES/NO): YES